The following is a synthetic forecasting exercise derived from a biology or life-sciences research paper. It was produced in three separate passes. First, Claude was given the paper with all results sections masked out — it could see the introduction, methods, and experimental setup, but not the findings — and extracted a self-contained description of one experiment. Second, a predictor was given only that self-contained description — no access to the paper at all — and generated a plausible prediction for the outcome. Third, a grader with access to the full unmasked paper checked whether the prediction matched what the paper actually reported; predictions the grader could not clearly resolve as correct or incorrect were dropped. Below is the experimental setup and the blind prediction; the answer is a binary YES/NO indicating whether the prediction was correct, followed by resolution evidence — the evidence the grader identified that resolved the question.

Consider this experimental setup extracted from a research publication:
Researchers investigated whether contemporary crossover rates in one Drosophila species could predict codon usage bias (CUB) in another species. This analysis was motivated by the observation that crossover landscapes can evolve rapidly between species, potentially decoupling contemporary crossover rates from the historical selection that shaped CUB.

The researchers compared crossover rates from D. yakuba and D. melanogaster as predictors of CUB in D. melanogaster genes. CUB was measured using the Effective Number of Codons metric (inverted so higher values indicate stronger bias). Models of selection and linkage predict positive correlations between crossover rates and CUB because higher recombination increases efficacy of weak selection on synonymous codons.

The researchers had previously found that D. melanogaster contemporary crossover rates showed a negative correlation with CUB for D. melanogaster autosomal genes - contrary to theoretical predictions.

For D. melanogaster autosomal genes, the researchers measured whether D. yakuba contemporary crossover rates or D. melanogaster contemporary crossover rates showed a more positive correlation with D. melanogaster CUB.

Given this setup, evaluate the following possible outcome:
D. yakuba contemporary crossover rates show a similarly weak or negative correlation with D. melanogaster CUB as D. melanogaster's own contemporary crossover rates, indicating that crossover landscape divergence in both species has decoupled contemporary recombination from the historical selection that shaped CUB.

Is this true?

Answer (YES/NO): NO